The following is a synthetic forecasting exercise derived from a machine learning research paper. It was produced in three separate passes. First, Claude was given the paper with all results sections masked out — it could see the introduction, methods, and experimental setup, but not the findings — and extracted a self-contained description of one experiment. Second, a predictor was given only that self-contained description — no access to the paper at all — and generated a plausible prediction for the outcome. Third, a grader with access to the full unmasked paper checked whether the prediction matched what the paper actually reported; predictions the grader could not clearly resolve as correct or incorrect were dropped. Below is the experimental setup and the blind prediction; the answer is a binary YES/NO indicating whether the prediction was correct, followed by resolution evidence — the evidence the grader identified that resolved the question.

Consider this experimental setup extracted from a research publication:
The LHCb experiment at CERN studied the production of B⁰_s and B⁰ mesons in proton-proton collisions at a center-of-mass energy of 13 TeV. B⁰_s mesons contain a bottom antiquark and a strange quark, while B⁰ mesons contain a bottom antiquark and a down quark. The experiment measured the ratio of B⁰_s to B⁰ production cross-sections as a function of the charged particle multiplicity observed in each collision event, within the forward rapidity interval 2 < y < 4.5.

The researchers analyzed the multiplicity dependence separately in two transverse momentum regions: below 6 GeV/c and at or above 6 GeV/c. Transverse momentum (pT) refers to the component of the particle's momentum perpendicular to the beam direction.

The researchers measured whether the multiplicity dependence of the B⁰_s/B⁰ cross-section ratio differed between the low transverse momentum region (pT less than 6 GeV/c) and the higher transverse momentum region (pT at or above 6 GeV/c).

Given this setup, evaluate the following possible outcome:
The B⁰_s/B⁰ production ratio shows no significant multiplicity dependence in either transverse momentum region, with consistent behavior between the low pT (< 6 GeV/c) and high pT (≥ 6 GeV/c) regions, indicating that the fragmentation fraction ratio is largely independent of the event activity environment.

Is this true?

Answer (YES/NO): NO